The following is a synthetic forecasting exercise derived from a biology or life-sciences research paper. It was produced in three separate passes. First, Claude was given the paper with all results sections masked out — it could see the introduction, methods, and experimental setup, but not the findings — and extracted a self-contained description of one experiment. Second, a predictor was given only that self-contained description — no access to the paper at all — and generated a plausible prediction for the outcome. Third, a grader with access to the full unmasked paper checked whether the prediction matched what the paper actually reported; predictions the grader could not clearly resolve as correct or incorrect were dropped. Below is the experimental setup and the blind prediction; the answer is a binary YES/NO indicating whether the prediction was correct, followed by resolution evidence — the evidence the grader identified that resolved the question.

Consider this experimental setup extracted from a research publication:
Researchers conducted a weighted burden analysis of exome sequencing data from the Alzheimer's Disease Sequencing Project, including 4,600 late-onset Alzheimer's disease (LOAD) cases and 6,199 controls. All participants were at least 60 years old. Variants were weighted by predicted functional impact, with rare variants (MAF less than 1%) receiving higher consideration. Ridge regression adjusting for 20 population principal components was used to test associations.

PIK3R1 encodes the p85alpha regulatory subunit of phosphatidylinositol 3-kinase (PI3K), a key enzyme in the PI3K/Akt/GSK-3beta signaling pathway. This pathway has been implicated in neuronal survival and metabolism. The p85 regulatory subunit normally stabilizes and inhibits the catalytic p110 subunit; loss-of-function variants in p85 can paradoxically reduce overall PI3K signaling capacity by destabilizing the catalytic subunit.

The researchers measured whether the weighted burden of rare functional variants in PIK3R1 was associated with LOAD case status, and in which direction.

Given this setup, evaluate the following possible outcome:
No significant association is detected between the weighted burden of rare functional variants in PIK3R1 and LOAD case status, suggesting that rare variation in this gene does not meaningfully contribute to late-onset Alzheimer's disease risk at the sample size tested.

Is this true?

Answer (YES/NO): NO